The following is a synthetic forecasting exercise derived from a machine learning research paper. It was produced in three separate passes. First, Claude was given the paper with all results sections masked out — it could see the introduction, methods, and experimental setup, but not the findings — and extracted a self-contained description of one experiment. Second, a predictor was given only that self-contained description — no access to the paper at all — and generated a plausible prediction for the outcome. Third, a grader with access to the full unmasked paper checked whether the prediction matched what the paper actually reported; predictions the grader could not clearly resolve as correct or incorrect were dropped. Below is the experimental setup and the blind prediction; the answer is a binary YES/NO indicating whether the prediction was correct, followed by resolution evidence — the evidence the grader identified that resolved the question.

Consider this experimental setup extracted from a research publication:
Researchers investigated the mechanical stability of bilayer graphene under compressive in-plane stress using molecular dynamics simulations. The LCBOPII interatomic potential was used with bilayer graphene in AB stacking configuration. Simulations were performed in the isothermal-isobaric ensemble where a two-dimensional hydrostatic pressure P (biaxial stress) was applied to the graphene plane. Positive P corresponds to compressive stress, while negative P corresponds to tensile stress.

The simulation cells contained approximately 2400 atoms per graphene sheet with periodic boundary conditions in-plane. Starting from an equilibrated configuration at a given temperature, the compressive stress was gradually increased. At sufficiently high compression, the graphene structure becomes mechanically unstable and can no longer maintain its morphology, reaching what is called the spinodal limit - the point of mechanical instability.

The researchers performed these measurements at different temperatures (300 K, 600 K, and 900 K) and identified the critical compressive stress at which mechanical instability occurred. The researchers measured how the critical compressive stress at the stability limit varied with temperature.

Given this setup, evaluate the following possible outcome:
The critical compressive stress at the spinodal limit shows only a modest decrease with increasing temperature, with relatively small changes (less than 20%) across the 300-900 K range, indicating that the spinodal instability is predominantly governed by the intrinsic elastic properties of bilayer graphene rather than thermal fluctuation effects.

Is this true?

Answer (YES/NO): NO